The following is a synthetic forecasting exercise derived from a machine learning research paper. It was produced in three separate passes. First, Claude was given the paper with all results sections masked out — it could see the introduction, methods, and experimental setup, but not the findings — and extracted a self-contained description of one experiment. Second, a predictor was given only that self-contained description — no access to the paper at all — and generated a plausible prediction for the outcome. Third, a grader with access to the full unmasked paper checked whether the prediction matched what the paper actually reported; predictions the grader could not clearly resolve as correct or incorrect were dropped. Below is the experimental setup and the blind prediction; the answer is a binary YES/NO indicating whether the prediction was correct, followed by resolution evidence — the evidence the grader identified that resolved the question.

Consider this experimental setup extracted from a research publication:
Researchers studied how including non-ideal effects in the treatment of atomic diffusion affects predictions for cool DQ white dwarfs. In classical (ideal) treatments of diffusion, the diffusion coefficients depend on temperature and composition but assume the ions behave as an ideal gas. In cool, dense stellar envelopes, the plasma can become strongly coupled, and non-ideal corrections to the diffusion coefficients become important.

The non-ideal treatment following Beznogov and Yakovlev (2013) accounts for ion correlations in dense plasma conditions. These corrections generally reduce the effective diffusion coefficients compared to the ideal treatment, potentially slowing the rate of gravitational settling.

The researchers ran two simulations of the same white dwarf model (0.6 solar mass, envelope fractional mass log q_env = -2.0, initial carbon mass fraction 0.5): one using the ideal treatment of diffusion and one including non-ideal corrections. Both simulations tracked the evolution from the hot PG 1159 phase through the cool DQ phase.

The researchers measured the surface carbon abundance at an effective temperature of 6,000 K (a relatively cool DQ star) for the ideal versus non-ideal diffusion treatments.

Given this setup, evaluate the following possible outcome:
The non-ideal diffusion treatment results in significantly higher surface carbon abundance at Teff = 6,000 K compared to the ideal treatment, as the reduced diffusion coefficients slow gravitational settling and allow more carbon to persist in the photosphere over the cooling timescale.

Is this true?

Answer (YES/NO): NO